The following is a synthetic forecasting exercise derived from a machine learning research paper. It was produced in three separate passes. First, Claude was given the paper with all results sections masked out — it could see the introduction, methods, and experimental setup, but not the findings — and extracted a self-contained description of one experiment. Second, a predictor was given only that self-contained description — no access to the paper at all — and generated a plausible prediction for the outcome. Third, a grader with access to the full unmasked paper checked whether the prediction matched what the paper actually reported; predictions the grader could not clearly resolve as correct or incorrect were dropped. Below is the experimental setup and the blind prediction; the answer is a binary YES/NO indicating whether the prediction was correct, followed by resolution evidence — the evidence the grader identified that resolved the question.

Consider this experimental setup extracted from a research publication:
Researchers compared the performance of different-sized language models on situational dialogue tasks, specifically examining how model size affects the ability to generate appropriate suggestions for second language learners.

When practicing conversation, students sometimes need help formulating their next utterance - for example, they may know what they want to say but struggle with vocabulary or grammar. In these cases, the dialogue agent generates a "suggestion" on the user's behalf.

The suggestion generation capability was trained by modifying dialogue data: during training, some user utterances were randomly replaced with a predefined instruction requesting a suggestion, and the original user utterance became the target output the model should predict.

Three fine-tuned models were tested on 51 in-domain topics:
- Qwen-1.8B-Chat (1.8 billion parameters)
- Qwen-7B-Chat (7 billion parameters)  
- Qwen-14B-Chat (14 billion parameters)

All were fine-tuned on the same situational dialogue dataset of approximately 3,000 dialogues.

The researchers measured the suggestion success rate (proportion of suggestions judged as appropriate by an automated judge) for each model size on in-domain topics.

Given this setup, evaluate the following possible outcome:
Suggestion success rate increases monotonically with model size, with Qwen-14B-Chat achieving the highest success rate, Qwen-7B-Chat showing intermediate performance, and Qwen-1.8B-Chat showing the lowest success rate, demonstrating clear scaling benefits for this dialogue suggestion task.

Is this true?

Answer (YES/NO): YES